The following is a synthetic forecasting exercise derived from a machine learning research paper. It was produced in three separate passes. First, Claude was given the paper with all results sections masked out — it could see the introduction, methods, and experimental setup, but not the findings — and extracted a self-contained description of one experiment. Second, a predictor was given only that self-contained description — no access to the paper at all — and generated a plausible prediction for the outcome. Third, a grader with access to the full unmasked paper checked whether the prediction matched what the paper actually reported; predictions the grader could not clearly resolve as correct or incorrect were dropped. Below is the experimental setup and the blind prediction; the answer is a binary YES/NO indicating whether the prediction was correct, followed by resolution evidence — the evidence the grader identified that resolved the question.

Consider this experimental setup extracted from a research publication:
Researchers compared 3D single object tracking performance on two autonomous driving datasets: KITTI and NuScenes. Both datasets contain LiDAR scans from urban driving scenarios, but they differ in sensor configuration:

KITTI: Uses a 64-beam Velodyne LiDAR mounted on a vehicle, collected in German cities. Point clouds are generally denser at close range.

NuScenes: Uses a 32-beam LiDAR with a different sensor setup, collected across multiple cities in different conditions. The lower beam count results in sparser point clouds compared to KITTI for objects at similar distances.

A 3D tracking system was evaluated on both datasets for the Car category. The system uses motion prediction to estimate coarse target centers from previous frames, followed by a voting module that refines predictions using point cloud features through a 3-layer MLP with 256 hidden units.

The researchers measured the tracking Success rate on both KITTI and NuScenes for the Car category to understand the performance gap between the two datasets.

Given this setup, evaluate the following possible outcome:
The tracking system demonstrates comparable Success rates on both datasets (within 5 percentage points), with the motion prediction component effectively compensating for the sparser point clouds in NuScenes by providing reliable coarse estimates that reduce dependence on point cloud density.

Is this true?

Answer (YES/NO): NO